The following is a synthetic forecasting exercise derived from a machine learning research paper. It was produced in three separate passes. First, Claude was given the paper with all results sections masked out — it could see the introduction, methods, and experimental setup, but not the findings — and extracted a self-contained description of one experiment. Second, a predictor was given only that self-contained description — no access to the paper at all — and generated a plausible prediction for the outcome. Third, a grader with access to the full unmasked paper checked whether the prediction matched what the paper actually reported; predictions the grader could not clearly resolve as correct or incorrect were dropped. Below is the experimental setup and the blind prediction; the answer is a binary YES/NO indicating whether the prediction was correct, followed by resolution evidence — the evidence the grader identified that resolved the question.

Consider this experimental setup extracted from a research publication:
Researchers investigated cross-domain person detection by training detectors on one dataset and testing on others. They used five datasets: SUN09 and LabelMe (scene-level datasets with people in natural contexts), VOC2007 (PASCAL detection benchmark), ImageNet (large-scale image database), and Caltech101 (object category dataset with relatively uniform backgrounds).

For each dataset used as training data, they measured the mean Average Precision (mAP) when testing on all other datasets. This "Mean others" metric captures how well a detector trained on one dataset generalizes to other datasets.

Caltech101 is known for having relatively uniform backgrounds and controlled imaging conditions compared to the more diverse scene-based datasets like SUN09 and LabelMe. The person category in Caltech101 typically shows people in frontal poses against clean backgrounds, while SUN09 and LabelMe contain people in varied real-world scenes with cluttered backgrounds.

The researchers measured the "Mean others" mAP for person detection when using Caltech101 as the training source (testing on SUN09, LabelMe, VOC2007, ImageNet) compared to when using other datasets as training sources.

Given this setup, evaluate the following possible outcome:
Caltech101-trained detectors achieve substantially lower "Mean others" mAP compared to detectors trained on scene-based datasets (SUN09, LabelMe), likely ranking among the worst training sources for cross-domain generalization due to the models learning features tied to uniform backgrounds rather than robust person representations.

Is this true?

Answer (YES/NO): YES